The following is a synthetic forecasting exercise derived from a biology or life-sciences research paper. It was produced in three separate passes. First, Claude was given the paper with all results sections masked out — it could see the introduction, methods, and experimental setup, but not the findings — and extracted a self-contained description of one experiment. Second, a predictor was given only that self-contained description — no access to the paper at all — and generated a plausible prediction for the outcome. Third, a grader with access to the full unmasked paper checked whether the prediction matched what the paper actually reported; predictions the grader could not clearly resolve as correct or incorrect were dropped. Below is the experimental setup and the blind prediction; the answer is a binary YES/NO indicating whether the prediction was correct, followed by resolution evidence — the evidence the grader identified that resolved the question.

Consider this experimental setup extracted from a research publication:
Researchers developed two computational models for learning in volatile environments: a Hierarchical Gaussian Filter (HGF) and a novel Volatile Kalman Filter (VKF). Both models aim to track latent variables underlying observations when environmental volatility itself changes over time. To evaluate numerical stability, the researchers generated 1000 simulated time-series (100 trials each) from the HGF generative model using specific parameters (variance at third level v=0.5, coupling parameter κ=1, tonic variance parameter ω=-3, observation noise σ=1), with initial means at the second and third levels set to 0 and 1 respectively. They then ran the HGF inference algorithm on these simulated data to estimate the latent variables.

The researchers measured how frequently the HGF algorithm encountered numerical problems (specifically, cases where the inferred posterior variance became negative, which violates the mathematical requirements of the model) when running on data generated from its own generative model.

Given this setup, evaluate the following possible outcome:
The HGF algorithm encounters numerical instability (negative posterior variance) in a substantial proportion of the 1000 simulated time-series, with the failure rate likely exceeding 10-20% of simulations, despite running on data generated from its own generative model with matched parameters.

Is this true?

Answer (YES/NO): NO